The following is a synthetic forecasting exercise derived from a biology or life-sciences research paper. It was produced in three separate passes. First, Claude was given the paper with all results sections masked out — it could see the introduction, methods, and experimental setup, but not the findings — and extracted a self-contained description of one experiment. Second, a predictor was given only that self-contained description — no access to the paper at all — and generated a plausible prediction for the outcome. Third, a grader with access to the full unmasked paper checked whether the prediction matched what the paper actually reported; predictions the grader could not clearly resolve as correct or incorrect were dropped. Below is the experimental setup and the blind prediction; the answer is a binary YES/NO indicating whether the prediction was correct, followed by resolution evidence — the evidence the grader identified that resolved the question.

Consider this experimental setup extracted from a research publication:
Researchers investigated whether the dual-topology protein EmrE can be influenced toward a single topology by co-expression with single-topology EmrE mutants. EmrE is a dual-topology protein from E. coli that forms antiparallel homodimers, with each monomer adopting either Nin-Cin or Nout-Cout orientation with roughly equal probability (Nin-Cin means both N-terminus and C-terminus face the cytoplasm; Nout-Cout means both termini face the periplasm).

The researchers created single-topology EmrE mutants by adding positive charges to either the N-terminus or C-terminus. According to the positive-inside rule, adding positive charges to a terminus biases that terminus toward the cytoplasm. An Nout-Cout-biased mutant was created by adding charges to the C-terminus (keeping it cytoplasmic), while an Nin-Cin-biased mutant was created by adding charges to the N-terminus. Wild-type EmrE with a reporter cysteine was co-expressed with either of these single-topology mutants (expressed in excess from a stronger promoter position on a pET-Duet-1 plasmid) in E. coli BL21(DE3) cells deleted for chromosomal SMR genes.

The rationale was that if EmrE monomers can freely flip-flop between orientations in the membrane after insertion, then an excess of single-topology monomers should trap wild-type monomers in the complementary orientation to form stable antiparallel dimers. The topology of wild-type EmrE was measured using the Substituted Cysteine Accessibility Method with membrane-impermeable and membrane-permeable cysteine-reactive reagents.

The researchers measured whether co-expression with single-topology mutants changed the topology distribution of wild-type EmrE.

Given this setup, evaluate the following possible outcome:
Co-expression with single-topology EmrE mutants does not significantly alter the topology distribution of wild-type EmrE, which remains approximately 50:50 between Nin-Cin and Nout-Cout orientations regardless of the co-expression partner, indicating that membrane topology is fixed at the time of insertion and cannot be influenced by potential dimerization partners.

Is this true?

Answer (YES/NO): YES